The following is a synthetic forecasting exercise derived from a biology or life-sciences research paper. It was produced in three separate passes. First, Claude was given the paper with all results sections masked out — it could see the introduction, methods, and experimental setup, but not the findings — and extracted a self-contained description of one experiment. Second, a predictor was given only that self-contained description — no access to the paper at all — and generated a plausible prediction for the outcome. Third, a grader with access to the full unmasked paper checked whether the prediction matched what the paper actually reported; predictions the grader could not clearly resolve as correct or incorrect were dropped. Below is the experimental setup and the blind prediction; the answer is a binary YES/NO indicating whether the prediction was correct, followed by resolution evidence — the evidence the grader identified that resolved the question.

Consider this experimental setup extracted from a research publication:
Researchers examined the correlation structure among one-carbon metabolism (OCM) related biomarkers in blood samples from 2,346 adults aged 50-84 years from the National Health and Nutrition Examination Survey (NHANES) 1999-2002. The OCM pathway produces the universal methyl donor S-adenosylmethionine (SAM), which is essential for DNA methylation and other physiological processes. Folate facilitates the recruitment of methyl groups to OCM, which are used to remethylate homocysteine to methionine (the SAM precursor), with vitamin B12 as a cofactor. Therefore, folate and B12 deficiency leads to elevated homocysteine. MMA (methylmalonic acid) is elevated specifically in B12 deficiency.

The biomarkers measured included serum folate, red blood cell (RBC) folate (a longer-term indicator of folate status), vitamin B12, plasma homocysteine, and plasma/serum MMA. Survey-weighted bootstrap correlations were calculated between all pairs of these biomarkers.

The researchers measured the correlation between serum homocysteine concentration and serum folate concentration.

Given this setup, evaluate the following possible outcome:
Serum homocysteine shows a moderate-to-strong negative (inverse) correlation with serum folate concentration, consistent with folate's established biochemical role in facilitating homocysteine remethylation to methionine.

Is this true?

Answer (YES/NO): NO